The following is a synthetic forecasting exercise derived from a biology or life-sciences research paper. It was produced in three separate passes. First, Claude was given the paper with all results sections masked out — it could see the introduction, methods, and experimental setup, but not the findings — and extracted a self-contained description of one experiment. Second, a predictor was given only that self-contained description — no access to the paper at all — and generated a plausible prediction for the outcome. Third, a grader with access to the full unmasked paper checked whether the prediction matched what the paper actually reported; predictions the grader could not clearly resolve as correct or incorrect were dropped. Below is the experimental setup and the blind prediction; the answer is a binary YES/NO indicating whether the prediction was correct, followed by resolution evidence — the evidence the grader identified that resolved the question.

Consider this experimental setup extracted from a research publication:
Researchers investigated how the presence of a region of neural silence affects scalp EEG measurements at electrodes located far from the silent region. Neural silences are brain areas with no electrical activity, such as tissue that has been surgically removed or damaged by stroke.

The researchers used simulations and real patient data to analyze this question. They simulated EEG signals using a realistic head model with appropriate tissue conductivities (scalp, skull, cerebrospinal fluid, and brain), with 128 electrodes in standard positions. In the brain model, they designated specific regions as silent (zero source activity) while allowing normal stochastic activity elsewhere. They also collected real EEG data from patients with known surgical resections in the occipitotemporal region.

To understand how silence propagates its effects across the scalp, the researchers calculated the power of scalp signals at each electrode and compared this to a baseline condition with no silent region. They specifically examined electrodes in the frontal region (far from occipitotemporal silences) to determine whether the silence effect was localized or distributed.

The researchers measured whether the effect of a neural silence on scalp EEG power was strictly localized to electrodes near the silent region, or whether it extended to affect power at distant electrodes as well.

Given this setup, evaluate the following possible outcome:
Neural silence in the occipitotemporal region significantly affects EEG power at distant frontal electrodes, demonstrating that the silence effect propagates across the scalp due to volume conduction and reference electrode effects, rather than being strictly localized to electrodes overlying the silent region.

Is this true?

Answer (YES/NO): YES